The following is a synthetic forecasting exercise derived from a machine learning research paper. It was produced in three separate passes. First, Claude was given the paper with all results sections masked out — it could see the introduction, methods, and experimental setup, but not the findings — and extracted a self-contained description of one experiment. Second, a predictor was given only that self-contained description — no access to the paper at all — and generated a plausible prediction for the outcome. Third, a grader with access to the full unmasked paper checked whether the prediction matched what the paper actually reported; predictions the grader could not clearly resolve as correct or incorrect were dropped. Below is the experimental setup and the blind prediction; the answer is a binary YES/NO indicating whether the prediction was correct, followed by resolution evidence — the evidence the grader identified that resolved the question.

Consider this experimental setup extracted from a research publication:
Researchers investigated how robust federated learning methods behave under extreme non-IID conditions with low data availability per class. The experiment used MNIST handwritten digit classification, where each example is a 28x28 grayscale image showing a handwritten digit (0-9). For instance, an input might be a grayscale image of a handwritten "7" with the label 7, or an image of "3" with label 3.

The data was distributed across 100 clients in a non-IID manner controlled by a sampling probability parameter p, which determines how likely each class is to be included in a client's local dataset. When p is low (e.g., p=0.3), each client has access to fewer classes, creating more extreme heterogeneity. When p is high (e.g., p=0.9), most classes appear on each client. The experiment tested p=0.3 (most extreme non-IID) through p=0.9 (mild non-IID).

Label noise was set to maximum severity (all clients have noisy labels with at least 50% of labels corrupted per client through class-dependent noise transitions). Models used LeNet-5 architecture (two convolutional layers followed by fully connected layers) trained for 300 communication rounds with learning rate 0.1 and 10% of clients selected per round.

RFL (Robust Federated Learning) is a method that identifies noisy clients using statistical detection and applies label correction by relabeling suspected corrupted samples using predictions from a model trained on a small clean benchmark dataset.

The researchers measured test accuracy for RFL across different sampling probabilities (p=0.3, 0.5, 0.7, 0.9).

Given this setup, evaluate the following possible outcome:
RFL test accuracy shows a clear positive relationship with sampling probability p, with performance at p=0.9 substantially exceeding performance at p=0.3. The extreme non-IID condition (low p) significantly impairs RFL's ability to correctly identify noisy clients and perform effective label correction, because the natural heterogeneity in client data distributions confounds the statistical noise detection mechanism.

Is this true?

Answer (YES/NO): YES